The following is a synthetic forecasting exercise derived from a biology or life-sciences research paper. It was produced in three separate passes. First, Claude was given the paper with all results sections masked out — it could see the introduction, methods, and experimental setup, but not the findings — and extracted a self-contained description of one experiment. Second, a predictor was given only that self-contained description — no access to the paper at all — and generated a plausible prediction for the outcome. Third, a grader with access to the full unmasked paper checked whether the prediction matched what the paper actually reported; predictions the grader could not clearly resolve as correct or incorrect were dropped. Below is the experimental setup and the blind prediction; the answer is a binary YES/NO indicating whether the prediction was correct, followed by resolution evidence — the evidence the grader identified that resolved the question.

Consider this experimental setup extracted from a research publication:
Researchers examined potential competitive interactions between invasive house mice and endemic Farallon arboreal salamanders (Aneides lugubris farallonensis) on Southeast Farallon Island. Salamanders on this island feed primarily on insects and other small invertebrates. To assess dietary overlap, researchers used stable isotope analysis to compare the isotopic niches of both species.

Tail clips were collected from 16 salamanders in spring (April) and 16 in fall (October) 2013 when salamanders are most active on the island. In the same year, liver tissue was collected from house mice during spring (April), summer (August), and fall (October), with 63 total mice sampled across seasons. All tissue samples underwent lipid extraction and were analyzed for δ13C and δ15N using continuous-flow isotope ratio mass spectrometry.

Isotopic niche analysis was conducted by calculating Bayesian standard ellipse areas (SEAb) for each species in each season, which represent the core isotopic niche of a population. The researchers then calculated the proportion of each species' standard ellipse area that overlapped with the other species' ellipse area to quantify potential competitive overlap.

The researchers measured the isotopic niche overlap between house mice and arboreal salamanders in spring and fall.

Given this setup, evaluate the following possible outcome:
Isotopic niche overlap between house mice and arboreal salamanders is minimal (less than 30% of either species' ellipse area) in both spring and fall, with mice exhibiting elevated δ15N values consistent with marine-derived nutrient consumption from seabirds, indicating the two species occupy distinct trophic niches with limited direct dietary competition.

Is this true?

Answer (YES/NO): NO